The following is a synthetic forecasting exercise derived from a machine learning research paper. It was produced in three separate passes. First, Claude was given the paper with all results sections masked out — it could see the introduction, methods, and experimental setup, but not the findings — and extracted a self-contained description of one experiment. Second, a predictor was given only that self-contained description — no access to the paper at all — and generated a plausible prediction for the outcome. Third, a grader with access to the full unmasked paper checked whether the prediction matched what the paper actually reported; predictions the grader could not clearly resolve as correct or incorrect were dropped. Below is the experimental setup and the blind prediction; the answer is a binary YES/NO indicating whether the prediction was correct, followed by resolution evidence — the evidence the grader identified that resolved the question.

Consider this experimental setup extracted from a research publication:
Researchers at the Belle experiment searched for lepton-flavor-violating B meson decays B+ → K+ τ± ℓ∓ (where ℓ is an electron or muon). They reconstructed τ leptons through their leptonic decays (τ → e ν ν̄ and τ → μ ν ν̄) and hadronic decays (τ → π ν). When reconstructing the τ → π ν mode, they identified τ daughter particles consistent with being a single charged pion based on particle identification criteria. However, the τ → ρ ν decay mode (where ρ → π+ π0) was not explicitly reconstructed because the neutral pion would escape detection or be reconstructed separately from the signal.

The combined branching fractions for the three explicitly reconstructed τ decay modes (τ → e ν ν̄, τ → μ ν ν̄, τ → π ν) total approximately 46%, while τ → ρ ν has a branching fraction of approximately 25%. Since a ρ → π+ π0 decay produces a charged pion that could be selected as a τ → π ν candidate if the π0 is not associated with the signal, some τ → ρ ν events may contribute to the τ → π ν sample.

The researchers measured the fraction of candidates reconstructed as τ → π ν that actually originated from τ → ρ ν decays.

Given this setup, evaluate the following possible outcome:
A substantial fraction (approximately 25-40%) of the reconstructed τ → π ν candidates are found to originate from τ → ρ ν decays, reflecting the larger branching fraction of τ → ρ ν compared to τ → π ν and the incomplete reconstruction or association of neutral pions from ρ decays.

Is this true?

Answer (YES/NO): NO